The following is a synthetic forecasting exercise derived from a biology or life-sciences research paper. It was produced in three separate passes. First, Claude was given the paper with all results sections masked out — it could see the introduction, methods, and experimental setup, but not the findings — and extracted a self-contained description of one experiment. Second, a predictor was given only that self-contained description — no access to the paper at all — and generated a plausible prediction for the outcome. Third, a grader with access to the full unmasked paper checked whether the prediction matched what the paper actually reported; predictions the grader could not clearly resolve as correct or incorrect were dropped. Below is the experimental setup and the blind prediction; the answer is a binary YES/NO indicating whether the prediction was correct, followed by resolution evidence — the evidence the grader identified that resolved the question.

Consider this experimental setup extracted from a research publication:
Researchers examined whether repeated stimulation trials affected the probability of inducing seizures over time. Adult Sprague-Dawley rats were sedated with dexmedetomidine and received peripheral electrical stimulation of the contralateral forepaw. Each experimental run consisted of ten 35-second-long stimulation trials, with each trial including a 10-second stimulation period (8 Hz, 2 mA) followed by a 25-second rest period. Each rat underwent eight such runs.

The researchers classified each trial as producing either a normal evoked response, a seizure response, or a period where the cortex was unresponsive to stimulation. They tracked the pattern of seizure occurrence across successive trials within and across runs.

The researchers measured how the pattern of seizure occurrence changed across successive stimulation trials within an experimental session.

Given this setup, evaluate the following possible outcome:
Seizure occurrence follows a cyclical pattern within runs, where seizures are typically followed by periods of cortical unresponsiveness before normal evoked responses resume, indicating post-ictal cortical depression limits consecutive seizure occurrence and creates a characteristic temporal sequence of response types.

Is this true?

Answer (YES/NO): NO